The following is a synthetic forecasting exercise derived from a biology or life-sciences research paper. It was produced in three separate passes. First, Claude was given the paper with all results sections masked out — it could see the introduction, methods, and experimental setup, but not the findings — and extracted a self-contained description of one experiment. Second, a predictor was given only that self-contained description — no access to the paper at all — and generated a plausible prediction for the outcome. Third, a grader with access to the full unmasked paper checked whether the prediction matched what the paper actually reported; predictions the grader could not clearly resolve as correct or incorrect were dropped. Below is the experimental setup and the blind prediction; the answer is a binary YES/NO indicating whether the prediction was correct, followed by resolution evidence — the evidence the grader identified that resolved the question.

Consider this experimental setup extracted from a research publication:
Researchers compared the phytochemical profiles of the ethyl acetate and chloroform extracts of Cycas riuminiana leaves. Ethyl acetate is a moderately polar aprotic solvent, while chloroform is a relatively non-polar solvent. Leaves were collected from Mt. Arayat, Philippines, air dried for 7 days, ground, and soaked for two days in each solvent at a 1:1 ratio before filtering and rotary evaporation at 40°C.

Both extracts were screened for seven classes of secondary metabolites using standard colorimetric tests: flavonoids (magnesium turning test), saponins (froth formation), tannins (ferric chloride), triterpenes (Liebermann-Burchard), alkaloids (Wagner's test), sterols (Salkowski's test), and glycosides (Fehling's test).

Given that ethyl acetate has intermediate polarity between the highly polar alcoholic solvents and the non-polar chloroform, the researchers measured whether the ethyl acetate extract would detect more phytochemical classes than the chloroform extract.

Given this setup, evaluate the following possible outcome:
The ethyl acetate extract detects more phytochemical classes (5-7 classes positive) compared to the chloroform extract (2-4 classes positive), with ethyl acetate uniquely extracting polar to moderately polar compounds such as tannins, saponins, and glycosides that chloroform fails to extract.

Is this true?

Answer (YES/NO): NO